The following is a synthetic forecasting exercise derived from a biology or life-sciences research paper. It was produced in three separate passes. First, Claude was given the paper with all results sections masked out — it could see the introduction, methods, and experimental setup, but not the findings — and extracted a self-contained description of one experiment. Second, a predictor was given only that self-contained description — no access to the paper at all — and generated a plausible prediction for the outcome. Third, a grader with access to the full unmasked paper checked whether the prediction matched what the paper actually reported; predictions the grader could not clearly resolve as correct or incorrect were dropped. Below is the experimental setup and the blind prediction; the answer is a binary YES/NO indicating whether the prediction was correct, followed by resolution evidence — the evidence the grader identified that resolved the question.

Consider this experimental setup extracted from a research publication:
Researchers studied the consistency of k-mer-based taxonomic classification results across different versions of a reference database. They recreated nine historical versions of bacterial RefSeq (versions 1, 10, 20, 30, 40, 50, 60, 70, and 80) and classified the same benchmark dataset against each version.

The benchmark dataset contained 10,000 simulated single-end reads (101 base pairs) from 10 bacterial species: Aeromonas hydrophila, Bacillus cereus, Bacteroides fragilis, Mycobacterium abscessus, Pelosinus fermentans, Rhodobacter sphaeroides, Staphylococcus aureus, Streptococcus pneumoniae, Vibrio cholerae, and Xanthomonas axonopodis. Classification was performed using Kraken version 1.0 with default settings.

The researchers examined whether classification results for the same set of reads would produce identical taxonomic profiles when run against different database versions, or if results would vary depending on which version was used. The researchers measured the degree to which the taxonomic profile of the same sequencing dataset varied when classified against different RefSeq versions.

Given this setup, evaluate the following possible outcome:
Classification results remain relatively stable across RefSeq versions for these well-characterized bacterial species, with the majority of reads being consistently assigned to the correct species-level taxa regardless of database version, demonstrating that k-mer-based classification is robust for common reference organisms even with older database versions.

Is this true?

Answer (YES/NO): NO